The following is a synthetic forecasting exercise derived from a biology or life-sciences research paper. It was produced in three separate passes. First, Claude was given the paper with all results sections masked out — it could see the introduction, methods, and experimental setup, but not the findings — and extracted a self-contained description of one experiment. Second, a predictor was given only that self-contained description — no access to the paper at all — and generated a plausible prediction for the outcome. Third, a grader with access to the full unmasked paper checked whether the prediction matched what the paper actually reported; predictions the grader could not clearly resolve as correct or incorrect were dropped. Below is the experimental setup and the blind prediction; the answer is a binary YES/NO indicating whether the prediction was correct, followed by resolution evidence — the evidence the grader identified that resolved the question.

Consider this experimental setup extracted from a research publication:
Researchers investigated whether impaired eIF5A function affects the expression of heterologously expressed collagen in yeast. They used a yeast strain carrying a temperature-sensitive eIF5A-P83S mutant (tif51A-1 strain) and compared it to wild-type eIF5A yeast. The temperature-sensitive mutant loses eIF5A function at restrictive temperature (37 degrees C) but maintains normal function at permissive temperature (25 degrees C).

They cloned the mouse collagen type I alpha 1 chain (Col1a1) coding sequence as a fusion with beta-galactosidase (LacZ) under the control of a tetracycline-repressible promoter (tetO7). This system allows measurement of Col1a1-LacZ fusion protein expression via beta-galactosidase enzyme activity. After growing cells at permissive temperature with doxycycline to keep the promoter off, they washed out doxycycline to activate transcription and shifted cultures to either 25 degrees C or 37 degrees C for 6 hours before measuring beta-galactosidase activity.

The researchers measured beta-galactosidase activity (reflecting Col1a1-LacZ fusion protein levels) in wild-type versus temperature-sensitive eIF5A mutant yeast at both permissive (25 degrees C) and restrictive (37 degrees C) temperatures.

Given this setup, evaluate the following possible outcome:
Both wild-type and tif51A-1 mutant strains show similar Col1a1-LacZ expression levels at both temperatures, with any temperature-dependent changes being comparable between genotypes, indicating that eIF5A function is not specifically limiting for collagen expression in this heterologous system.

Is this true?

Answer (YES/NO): NO